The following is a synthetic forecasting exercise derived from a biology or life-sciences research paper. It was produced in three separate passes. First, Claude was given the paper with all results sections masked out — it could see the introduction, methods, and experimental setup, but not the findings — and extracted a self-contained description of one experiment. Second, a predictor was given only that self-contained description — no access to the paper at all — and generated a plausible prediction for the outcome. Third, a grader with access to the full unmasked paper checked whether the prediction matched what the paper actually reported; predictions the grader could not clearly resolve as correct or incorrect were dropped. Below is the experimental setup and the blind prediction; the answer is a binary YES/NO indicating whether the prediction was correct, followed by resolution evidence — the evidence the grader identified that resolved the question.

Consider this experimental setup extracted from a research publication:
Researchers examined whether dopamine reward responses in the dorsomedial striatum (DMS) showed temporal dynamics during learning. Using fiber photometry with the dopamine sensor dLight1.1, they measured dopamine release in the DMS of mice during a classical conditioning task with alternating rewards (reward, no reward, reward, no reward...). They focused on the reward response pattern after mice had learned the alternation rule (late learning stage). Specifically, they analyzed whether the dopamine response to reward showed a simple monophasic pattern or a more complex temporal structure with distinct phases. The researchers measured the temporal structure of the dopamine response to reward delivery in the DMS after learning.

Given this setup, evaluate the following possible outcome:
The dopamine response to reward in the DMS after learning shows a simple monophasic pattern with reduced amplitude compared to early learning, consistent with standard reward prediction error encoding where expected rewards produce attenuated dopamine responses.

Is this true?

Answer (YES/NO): NO